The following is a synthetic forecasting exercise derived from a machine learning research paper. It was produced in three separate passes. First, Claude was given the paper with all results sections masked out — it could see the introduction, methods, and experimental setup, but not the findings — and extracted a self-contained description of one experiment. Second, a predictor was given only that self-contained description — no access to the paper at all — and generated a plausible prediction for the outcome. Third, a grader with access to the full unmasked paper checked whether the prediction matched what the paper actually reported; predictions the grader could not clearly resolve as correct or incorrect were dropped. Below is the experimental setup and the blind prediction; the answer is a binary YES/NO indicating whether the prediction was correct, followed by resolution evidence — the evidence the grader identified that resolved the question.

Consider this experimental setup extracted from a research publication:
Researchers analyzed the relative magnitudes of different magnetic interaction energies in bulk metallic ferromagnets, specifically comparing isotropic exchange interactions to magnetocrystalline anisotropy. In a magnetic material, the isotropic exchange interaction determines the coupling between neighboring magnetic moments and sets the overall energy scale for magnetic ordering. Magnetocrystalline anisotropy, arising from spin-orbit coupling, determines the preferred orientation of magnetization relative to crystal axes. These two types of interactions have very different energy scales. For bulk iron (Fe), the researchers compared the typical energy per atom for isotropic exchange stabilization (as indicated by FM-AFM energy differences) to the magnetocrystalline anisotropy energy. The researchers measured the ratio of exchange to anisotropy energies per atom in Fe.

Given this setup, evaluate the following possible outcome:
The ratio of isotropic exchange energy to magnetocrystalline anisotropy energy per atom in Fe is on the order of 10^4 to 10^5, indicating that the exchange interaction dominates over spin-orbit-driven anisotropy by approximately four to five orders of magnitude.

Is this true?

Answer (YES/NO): YES